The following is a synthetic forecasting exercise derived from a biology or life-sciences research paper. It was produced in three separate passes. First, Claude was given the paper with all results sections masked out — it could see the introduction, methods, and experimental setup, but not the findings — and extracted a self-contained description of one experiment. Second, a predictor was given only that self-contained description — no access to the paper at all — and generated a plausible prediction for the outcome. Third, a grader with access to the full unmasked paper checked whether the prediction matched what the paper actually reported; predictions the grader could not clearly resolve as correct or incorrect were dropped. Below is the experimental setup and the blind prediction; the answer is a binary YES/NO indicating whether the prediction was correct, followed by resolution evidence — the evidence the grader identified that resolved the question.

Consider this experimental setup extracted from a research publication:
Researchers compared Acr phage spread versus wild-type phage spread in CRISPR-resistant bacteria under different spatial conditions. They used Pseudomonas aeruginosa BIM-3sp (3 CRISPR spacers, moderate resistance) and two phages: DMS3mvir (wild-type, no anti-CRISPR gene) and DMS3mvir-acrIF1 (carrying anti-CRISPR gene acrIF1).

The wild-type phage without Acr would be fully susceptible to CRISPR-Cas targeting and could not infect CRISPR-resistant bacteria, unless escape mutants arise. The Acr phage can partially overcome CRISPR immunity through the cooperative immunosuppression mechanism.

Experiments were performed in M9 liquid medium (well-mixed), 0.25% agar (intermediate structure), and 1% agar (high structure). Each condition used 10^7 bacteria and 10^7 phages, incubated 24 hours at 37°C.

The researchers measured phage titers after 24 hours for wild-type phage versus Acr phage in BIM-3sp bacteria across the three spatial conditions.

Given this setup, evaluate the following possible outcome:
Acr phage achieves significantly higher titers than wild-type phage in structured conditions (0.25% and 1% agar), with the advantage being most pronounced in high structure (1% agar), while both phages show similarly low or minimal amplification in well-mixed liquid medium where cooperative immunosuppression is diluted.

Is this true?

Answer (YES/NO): NO